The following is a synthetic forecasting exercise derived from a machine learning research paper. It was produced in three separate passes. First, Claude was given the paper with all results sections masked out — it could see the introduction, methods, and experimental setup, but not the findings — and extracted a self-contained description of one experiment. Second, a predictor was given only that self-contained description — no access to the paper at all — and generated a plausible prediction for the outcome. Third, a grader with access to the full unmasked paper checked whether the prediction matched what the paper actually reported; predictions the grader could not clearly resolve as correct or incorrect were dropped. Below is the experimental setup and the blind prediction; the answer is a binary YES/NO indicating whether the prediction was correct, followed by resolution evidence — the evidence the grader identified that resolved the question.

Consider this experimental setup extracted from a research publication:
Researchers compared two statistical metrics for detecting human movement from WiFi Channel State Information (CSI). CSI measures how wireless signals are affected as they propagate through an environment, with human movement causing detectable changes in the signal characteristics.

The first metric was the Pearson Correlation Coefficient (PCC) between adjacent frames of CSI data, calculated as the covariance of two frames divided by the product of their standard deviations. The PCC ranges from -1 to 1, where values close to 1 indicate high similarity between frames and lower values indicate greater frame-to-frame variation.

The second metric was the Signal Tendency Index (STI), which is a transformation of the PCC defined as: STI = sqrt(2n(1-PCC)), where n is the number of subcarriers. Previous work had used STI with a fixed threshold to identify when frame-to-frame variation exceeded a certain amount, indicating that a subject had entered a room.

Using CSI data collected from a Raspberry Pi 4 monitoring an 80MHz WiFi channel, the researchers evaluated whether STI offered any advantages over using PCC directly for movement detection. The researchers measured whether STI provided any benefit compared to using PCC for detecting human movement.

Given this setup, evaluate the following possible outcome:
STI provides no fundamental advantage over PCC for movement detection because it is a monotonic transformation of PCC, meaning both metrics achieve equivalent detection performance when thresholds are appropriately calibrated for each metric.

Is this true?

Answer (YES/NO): YES